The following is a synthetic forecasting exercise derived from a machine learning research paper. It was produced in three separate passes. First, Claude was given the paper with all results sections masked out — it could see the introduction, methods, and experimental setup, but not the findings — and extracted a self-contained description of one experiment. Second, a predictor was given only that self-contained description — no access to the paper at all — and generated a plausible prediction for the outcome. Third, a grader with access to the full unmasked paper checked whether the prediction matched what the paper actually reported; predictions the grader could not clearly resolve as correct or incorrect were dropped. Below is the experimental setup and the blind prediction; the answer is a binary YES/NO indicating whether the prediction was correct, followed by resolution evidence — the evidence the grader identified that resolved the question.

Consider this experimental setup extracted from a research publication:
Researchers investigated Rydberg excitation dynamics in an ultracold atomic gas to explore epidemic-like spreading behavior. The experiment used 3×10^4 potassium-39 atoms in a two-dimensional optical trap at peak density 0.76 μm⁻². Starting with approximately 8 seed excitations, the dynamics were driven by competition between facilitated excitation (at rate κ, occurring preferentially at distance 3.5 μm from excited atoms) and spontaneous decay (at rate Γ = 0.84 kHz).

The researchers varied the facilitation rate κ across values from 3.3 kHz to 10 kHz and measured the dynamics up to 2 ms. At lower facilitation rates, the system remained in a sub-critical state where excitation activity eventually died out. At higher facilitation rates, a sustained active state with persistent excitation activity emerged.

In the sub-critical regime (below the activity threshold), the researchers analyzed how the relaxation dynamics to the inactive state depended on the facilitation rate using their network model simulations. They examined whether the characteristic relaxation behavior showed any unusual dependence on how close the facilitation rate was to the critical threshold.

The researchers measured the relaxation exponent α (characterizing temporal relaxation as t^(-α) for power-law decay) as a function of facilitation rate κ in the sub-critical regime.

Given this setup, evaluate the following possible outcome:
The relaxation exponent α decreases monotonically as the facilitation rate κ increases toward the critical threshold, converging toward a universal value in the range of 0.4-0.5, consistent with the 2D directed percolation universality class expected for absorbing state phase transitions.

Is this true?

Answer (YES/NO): NO